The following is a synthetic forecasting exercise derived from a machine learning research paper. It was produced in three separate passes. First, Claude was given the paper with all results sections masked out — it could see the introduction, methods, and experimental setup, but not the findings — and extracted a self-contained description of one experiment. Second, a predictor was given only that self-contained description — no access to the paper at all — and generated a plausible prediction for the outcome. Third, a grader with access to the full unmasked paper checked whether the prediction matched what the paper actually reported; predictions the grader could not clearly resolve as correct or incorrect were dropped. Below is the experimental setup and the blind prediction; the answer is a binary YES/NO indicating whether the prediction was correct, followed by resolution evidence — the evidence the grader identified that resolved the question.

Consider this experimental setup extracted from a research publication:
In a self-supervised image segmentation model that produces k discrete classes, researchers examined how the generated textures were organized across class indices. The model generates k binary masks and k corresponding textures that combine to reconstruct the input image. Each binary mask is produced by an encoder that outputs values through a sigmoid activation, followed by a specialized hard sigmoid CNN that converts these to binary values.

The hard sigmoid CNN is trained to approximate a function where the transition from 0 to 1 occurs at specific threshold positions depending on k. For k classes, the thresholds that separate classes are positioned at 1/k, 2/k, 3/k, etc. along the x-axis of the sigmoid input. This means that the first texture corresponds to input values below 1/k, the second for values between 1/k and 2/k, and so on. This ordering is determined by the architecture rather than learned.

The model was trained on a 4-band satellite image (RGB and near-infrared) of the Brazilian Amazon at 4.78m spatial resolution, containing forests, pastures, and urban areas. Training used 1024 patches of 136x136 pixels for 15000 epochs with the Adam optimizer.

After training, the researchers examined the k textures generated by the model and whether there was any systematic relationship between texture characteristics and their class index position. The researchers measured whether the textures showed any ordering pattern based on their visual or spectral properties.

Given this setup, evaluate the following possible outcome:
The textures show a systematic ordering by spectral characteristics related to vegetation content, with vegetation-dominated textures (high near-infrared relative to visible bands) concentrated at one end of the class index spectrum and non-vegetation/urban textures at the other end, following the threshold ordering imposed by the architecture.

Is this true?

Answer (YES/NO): NO